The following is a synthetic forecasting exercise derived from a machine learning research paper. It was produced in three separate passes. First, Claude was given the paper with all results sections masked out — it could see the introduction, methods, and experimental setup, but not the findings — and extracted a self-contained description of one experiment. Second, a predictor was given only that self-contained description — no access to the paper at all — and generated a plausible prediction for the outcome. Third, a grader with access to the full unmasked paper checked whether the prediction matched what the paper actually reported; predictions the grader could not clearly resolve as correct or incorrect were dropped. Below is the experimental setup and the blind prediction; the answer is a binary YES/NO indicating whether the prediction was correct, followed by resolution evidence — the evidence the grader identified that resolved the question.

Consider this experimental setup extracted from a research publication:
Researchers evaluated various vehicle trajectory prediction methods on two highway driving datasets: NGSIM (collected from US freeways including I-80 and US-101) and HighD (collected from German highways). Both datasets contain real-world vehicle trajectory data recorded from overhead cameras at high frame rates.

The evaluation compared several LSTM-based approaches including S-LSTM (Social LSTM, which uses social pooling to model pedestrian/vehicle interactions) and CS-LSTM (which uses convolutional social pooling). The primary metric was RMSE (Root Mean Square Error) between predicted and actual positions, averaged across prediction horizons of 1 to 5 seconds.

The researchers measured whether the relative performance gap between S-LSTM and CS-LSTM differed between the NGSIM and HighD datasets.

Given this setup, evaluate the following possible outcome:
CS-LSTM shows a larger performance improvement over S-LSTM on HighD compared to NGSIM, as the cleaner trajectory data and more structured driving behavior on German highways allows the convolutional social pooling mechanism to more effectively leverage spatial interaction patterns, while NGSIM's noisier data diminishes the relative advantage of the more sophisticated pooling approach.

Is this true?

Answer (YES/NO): NO